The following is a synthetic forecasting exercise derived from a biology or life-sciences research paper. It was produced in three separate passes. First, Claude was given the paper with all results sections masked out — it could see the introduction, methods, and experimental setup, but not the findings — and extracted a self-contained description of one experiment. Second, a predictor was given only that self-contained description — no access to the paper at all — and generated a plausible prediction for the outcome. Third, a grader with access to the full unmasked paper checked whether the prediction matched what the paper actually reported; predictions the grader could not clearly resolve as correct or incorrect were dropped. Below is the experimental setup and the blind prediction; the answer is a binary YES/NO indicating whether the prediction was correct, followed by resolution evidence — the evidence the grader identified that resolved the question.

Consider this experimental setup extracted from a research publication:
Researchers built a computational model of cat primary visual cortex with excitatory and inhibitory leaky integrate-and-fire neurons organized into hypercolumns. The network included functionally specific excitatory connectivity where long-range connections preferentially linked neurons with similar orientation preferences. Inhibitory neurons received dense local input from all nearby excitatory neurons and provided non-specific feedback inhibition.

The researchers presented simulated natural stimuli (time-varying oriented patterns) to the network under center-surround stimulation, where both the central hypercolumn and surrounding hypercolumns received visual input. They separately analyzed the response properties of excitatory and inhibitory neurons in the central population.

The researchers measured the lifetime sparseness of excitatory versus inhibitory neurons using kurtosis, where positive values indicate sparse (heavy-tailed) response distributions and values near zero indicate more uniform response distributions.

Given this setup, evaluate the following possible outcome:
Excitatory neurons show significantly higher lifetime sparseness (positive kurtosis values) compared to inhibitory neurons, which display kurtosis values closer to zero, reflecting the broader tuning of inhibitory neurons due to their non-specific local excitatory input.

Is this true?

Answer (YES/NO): YES